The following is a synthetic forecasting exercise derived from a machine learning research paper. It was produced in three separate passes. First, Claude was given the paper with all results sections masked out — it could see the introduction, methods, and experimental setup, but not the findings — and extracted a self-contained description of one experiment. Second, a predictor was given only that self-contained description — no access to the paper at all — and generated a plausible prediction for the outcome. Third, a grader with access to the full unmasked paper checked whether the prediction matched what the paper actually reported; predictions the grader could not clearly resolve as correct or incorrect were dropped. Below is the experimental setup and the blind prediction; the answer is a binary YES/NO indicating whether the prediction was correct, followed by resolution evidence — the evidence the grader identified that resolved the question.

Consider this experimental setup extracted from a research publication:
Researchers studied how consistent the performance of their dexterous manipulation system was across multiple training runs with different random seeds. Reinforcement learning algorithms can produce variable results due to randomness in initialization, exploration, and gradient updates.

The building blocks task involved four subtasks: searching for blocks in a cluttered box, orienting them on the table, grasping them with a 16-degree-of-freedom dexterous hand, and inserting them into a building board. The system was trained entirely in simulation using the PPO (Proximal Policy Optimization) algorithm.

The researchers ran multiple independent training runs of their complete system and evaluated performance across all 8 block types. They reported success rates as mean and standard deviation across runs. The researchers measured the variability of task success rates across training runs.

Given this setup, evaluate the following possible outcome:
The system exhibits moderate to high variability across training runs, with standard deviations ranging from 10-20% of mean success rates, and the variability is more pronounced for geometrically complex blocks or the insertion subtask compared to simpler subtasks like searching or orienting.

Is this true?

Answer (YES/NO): NO